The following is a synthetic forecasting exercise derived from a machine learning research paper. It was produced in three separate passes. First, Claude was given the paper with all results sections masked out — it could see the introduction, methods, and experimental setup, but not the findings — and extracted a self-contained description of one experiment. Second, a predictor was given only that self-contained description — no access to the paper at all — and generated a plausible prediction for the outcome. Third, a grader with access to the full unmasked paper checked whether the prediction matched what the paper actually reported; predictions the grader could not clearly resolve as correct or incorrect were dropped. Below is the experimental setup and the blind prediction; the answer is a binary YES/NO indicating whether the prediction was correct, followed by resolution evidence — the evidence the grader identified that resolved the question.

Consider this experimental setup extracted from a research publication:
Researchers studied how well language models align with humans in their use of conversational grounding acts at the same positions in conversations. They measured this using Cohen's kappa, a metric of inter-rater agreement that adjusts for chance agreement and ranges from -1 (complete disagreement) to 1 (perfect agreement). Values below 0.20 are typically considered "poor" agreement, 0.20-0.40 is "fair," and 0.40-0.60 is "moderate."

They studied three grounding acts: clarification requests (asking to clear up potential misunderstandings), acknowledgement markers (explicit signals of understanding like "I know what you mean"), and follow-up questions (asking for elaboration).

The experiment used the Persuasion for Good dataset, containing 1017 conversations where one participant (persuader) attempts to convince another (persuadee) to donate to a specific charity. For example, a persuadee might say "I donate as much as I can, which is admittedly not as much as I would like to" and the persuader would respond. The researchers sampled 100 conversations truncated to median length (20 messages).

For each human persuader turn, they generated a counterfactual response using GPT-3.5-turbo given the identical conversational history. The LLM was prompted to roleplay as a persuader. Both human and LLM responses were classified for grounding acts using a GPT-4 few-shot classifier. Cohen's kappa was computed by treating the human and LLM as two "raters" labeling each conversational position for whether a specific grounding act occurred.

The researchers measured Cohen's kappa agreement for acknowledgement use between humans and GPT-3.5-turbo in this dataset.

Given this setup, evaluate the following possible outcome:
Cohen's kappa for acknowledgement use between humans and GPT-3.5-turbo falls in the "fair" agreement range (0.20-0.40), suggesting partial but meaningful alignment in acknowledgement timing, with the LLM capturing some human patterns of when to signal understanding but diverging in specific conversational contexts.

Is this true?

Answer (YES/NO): YES